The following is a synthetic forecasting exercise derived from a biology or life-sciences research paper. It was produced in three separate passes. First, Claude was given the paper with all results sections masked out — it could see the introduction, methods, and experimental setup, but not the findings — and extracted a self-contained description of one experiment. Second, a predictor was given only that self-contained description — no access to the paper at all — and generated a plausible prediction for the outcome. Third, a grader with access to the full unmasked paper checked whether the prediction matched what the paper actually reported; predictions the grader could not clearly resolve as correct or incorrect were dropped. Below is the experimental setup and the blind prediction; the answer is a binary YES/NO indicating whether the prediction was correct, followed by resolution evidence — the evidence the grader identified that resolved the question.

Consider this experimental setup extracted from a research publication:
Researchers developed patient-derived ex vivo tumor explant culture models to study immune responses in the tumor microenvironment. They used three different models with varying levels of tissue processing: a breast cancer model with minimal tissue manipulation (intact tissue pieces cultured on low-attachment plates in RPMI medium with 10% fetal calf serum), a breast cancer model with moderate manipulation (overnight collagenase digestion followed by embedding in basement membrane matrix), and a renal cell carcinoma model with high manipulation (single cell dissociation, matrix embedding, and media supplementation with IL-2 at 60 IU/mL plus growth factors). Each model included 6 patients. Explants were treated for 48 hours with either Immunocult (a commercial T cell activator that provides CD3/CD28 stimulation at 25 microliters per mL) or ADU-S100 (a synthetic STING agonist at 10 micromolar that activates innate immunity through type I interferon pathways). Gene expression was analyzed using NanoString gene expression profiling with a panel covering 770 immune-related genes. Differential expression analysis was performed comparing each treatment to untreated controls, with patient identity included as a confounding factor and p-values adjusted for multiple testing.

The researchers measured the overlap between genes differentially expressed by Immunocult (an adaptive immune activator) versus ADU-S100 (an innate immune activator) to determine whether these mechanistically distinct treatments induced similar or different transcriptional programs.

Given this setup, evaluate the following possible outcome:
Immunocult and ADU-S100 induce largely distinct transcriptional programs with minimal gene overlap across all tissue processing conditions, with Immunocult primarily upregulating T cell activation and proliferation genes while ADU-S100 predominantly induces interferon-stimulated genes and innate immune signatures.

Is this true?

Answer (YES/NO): NO